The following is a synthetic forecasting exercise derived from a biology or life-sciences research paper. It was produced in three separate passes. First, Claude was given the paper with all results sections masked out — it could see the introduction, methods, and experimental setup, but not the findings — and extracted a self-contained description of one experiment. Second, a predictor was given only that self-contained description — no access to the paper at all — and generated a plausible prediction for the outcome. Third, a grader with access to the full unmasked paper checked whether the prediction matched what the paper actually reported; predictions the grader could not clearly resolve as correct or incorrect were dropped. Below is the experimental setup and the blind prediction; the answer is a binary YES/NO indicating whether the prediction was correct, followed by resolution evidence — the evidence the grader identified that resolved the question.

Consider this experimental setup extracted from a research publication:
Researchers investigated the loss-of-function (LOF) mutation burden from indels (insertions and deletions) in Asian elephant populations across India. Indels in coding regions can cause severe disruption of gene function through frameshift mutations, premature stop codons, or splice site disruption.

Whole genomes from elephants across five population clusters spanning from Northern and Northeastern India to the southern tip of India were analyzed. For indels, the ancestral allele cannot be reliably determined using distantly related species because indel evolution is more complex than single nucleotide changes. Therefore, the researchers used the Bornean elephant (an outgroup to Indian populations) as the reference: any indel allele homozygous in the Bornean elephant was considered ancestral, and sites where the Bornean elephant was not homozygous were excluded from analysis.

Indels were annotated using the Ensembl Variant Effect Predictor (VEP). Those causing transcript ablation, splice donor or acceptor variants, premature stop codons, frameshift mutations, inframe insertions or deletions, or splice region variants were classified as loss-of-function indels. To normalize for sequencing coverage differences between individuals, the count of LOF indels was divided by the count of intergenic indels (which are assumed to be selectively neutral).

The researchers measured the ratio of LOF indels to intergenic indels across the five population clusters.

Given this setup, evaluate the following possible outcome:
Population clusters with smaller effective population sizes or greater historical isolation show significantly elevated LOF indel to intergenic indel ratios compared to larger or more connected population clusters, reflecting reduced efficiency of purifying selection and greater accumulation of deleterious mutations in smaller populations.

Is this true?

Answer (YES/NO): NO